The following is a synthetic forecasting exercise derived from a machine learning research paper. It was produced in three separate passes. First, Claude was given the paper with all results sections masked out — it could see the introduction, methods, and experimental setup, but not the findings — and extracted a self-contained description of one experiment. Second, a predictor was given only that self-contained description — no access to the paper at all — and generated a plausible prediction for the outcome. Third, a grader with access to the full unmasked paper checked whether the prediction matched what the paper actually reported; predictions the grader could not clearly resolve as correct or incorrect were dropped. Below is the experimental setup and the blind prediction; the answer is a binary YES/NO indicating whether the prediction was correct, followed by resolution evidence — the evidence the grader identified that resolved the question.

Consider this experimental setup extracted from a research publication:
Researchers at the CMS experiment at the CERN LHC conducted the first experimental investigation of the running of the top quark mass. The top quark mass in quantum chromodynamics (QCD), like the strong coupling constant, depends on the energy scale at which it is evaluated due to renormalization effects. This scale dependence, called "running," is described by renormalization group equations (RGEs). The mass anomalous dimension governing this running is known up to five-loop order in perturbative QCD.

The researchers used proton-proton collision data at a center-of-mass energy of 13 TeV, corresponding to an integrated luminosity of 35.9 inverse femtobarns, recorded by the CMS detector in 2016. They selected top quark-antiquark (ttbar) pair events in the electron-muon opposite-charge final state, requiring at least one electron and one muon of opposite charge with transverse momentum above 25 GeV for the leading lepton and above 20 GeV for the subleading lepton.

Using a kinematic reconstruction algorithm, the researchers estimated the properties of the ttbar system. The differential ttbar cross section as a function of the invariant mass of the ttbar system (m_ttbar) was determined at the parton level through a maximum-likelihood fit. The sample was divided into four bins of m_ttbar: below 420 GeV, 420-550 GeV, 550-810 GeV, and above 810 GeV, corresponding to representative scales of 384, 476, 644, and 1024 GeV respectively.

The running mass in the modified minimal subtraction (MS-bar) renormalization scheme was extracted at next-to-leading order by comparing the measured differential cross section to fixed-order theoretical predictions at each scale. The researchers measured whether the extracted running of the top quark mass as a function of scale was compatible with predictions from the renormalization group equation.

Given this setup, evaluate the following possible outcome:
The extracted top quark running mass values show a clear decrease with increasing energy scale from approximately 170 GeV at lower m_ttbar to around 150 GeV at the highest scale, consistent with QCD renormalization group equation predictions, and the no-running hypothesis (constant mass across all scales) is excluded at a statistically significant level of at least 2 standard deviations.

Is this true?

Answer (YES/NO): NO